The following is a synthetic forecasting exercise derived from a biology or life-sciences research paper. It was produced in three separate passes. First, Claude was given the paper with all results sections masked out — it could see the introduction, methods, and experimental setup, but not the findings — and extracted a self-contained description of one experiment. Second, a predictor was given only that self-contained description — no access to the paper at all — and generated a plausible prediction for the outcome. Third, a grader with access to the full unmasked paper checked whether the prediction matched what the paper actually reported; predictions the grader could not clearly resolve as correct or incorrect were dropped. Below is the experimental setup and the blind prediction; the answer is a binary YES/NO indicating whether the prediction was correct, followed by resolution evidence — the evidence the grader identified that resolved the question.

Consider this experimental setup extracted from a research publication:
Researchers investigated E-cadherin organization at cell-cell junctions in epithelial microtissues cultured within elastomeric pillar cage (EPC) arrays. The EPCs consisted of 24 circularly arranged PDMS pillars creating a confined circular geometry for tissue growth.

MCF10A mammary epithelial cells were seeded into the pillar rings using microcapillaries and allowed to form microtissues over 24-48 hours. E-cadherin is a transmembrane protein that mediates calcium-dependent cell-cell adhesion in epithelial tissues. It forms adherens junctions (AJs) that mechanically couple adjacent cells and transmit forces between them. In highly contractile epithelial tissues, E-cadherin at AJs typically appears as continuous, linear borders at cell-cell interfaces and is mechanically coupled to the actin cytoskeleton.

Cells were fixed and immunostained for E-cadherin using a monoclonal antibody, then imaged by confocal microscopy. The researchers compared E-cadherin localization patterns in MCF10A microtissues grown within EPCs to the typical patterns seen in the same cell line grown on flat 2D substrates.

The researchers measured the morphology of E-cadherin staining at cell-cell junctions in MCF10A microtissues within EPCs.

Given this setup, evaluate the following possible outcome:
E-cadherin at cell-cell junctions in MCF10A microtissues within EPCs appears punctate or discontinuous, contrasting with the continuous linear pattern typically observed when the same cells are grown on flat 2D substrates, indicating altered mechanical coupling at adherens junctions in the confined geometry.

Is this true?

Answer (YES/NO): NO